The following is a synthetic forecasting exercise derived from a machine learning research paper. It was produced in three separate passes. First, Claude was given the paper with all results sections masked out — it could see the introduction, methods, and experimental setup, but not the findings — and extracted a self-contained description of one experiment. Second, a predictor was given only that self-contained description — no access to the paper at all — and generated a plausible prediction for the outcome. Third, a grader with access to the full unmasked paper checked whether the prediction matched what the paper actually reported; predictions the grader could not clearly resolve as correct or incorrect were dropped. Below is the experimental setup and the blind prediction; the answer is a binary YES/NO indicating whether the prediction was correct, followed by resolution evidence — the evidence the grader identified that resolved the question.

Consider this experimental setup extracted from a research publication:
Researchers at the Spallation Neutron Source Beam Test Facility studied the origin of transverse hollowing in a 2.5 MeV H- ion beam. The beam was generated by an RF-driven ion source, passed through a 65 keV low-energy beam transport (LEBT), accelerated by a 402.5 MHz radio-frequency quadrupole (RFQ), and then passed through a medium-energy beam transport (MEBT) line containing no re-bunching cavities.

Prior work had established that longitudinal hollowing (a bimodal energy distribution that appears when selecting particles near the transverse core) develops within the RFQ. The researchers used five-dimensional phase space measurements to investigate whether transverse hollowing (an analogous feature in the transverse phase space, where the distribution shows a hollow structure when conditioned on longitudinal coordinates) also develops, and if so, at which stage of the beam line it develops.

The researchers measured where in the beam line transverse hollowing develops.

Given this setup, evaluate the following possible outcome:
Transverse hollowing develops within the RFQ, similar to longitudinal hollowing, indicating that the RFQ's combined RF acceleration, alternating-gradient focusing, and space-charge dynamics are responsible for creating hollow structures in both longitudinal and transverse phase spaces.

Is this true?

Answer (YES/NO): NO